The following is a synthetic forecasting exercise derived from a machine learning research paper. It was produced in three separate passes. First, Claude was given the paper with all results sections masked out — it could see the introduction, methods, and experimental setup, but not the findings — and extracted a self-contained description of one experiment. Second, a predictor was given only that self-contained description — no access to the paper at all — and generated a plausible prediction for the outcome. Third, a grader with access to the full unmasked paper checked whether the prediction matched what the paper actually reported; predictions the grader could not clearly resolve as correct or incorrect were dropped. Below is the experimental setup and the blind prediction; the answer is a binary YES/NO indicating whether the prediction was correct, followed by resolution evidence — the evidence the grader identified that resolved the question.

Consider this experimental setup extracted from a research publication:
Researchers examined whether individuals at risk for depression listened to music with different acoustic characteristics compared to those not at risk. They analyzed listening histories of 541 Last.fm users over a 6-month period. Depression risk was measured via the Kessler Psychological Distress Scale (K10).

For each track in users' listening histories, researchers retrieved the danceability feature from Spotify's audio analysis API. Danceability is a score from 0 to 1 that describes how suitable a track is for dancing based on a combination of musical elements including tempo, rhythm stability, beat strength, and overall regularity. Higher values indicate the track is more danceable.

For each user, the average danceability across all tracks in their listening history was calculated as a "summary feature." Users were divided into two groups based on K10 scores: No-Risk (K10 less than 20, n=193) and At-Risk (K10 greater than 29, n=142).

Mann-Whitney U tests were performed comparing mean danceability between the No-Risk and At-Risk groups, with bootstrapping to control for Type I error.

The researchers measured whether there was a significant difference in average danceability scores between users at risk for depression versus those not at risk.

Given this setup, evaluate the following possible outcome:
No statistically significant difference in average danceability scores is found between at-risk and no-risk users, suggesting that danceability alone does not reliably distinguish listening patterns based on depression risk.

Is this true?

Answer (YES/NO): YES